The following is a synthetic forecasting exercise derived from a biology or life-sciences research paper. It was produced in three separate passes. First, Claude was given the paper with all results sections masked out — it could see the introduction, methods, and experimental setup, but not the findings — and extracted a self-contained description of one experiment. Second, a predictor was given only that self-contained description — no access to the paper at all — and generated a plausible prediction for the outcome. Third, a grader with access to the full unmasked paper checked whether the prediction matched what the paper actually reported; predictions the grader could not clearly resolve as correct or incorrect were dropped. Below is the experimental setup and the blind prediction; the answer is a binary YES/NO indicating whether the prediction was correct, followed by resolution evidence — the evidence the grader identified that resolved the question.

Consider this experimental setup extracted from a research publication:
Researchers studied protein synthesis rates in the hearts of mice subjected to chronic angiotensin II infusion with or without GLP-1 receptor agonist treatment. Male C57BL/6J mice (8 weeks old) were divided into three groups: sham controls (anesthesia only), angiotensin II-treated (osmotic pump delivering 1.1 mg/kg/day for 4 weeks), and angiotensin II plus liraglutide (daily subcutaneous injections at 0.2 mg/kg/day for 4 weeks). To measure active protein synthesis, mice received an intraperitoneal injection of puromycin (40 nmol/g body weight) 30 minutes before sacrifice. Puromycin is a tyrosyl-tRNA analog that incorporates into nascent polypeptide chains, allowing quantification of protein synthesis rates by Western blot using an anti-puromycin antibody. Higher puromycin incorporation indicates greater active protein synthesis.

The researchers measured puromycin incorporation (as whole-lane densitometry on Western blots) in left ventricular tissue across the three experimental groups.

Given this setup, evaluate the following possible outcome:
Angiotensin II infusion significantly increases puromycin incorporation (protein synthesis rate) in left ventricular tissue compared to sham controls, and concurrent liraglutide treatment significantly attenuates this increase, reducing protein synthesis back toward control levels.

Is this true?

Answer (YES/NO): NO